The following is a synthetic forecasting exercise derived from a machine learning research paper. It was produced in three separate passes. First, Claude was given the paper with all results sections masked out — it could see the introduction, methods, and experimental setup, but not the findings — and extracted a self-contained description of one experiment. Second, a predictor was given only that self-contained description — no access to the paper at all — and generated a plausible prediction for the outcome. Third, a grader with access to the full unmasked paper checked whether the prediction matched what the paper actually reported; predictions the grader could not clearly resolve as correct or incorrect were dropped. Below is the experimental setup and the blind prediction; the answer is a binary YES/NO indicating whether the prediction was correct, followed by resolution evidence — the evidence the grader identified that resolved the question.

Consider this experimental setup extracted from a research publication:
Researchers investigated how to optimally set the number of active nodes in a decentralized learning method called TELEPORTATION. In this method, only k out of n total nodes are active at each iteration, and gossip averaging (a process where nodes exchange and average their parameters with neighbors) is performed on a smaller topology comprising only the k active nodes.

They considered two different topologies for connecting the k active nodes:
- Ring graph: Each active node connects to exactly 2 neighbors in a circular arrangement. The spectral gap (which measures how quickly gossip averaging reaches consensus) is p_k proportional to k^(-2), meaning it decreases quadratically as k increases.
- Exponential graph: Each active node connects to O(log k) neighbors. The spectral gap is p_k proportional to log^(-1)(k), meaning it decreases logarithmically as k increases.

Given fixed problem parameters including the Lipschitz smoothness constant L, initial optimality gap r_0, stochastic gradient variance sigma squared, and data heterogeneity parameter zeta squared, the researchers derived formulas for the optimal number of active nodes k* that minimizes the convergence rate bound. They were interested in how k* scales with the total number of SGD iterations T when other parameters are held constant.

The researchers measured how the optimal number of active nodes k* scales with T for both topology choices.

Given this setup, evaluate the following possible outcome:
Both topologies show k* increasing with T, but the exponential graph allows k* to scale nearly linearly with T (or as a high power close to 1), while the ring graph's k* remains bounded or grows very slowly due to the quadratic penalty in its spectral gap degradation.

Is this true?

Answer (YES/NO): NO